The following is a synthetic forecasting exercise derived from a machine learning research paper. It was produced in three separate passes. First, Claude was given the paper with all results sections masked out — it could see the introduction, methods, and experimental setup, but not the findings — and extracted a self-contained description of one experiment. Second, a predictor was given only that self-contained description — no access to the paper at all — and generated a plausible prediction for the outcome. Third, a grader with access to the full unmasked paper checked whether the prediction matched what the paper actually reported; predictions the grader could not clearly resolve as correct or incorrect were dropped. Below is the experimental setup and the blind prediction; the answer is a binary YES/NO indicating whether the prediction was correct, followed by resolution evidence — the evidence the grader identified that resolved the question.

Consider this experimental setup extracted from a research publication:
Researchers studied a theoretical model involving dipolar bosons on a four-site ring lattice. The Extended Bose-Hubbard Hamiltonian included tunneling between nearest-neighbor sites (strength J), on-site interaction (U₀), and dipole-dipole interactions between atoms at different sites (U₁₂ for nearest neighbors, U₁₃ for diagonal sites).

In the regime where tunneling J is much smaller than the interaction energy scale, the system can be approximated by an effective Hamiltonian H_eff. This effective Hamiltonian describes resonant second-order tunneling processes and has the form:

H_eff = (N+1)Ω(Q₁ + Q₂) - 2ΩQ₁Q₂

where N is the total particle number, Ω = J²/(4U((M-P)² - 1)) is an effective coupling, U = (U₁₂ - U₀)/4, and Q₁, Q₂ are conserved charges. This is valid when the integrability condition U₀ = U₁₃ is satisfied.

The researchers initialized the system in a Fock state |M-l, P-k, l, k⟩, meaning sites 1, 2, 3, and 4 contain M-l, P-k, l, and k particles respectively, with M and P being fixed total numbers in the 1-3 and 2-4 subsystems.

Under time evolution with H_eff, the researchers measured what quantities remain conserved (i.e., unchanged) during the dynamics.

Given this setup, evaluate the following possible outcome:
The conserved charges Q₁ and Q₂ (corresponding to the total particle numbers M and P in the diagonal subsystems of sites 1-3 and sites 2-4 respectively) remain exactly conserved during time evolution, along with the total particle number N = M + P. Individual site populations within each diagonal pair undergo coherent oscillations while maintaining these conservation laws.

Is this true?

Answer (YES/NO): YES